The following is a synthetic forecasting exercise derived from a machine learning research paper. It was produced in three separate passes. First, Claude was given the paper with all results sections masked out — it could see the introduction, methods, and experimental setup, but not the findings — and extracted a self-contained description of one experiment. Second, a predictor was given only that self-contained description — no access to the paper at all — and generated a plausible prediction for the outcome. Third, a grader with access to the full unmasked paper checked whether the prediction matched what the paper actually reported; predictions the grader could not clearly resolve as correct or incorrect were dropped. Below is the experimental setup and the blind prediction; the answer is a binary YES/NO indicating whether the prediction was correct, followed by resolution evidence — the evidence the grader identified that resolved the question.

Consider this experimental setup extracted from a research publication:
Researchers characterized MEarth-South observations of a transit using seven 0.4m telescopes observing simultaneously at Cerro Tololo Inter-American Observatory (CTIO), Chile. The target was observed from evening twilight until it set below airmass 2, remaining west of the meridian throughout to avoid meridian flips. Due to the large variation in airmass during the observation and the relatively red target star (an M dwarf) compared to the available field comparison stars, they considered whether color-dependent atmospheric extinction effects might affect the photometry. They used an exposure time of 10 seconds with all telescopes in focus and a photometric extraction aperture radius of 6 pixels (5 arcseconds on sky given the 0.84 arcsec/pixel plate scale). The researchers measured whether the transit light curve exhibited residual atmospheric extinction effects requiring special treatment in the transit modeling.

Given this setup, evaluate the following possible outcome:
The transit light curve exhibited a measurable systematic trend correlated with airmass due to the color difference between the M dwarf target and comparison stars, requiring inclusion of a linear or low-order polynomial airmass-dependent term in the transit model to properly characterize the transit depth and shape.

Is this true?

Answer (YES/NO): YES